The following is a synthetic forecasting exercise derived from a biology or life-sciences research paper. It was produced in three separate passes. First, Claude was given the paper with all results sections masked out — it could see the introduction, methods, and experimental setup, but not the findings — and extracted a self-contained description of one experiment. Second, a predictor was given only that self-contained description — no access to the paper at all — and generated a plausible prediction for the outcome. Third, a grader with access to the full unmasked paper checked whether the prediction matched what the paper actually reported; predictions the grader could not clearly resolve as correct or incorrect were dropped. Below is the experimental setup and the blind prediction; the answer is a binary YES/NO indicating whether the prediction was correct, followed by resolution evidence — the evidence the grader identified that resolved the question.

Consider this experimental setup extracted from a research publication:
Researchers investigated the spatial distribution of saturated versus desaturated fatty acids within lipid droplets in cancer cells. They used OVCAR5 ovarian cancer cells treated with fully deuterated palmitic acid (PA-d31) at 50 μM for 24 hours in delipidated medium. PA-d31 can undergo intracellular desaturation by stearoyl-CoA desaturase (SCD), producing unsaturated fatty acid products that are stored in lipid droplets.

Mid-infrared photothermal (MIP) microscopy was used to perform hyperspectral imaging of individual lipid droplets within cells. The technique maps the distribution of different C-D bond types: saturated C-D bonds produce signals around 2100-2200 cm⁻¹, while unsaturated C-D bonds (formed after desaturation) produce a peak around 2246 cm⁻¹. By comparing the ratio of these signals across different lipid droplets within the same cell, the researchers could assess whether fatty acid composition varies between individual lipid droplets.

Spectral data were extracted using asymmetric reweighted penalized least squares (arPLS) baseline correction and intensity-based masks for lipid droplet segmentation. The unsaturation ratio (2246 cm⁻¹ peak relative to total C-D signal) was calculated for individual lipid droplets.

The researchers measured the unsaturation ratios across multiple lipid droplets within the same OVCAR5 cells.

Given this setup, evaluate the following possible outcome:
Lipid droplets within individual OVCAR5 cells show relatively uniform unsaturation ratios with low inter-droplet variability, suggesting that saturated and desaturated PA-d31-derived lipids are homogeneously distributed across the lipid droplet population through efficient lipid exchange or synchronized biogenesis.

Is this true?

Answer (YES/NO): NO